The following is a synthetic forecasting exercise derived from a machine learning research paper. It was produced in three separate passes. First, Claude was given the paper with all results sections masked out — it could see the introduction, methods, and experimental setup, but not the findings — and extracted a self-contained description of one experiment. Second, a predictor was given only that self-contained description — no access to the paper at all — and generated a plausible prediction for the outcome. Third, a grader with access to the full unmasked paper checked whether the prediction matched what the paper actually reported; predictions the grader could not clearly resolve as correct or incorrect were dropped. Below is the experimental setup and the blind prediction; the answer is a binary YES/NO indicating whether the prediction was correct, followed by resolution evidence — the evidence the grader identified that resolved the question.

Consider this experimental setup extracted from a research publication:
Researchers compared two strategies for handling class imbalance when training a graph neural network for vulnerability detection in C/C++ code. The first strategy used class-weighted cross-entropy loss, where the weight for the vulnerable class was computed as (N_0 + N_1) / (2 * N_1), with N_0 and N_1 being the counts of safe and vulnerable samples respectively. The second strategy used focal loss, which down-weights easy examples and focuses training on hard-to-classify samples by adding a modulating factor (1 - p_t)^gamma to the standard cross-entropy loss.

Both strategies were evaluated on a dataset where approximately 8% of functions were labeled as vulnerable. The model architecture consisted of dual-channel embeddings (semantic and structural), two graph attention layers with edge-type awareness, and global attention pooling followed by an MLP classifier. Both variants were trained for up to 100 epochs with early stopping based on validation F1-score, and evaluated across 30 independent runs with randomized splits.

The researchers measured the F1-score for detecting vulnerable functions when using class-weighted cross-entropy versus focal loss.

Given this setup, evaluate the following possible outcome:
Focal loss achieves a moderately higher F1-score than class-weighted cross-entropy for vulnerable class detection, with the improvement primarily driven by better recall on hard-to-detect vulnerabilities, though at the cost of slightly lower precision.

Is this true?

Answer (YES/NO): NO